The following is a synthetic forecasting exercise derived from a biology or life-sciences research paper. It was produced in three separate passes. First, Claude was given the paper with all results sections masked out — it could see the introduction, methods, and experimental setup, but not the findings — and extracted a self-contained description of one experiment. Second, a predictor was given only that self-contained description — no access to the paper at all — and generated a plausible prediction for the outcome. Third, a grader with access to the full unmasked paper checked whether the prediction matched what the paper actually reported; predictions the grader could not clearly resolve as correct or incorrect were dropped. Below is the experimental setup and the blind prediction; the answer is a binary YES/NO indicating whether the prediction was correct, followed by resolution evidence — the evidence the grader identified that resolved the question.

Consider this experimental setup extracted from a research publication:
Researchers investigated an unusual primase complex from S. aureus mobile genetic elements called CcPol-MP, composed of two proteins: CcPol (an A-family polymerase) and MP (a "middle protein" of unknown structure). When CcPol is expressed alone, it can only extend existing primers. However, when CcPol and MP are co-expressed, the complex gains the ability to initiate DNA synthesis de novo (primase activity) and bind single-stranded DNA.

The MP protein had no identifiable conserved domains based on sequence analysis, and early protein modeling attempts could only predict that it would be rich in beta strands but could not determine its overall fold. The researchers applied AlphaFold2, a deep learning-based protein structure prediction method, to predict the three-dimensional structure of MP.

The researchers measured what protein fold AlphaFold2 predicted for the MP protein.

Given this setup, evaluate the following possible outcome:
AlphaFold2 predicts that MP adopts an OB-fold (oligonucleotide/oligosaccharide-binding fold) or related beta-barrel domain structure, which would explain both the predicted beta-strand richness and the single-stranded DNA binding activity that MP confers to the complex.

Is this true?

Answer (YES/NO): YES